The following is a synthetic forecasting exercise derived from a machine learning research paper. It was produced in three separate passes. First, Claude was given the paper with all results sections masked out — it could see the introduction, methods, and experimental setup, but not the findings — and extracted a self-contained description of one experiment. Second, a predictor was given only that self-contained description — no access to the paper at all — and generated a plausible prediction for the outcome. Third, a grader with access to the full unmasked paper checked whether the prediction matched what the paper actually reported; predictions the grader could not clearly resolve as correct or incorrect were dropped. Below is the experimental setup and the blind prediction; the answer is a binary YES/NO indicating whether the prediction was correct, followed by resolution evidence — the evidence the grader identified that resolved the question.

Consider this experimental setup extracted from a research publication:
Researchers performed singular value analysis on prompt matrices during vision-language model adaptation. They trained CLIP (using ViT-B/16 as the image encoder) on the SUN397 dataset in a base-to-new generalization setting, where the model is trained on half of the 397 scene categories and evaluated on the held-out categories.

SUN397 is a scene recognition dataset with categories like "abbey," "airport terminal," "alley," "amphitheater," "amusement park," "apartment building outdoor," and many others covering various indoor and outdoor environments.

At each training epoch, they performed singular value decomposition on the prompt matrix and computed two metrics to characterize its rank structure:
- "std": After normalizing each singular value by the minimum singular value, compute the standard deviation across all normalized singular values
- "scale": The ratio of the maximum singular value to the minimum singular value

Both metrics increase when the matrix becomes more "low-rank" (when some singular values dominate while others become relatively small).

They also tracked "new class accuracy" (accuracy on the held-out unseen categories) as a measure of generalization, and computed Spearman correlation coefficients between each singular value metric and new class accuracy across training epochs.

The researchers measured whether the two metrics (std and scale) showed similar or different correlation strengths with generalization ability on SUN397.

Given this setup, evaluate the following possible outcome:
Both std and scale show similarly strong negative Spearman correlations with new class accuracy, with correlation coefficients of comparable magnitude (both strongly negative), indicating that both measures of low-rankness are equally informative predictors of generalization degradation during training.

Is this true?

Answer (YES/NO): NO